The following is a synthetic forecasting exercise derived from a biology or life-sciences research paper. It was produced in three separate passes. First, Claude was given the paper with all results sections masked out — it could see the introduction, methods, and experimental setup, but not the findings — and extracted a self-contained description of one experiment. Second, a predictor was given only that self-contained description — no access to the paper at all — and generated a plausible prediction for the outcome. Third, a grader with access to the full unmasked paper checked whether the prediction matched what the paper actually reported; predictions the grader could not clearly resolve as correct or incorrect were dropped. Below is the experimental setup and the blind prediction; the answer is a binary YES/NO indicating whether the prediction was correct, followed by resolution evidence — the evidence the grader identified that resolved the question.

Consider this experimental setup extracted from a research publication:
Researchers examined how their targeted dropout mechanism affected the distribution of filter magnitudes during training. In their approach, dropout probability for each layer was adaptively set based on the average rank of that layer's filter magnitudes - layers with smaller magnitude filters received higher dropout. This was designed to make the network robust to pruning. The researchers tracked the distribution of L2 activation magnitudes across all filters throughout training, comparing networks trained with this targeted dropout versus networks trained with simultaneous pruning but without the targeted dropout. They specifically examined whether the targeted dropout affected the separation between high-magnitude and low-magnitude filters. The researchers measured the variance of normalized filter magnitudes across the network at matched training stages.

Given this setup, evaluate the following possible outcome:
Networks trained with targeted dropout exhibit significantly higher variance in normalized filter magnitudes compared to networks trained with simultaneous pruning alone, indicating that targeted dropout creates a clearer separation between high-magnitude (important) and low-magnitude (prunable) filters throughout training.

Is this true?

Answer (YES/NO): NO